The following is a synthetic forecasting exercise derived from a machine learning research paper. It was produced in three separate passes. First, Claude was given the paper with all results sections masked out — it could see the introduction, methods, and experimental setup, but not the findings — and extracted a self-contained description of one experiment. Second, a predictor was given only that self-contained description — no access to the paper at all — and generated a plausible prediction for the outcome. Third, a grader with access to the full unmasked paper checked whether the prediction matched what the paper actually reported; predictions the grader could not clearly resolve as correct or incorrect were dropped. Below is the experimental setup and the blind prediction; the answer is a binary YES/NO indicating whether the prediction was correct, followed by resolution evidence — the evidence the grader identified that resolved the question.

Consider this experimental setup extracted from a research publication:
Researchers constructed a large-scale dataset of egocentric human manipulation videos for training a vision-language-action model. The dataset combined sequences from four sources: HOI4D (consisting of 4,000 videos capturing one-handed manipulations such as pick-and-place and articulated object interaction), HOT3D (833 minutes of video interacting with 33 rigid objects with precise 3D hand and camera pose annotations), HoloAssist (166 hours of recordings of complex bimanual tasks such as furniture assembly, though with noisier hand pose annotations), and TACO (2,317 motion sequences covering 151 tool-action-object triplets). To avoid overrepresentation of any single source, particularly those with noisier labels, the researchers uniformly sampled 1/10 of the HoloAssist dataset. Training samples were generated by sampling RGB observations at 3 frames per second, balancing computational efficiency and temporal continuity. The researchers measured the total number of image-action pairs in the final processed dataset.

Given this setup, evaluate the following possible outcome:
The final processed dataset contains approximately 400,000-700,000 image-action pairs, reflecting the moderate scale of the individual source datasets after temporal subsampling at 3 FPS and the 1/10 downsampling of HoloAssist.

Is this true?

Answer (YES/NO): YES